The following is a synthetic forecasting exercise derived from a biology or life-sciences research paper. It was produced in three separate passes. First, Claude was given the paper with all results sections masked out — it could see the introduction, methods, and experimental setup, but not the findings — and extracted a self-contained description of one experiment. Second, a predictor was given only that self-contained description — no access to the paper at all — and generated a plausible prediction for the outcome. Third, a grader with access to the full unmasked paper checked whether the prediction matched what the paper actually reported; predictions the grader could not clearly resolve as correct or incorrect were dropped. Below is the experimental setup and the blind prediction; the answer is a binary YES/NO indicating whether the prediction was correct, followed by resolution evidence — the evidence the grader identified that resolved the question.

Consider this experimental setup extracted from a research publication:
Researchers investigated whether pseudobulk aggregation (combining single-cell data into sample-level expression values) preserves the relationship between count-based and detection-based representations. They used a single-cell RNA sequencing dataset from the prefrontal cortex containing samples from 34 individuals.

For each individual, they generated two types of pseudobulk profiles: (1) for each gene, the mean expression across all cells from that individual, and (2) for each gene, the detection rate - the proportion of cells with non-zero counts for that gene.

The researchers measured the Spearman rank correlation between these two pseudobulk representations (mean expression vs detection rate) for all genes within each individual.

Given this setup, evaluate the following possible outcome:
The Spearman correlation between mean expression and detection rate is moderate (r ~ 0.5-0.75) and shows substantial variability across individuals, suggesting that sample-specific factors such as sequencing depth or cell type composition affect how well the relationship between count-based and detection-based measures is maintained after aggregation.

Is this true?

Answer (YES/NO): NO